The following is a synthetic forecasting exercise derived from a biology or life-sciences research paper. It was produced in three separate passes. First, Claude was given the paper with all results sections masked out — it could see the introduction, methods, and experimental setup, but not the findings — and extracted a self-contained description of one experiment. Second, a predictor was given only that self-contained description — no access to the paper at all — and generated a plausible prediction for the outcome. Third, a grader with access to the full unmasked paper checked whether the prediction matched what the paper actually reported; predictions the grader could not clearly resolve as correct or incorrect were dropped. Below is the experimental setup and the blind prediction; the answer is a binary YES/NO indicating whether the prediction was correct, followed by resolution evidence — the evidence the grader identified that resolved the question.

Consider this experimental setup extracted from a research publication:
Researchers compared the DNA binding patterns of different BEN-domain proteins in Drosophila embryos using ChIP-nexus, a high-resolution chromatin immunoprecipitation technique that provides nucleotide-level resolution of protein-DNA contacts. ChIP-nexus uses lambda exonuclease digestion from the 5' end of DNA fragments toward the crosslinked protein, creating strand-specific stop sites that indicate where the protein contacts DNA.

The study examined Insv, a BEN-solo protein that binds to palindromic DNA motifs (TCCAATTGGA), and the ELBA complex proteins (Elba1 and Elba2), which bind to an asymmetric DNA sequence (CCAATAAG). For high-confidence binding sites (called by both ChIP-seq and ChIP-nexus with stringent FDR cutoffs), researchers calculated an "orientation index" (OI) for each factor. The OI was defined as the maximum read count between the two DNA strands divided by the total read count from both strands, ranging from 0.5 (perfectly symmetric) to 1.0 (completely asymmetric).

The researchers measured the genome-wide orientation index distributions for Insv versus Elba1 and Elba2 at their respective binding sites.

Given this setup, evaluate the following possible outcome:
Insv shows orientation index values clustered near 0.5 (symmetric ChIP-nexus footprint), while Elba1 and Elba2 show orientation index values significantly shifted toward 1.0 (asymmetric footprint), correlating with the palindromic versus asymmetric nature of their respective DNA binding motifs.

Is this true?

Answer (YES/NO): NO